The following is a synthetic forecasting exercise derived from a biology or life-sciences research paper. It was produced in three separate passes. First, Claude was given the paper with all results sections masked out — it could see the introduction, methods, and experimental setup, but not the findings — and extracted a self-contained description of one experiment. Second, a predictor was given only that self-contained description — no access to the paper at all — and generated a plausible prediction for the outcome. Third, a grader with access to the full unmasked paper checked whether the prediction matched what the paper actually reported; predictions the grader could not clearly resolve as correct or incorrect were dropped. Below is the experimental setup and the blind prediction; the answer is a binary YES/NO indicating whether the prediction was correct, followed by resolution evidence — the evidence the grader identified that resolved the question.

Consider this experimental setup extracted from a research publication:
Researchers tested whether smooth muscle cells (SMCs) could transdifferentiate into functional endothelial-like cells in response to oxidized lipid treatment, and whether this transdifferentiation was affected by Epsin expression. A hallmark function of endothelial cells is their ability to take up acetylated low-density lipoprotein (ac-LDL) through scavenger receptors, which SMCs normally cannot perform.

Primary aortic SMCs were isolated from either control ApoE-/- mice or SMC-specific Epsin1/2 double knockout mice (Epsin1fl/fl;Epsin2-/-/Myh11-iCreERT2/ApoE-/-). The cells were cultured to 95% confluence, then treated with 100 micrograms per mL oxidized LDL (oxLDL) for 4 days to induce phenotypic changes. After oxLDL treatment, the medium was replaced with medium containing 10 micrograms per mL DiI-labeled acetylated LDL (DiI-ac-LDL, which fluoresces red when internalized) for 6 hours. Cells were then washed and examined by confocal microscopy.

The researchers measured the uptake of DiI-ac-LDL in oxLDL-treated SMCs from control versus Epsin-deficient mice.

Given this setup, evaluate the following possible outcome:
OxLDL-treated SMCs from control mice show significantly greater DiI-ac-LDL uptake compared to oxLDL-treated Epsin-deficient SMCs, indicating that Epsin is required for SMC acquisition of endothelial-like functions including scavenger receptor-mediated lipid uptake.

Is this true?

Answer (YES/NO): NO